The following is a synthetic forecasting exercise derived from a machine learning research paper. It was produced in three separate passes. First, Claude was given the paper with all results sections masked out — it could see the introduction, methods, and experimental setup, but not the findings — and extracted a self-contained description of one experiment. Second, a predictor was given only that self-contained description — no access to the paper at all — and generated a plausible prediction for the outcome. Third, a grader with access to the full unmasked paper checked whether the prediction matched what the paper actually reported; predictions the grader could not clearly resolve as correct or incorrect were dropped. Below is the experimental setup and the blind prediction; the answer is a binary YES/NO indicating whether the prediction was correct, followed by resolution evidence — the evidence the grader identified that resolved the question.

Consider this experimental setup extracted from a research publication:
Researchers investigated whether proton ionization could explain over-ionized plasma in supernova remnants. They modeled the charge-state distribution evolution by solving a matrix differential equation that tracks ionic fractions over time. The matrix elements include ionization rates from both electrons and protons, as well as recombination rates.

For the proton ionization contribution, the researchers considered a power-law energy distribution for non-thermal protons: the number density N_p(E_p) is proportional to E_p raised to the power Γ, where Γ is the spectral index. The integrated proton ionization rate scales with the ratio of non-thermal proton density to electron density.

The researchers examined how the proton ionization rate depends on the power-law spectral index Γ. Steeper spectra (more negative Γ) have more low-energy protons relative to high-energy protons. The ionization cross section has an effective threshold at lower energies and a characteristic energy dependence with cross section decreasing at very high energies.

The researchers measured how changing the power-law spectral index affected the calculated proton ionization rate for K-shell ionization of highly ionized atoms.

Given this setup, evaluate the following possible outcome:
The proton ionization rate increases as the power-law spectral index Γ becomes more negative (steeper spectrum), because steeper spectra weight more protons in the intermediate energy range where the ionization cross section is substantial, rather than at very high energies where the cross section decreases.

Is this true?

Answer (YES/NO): NO